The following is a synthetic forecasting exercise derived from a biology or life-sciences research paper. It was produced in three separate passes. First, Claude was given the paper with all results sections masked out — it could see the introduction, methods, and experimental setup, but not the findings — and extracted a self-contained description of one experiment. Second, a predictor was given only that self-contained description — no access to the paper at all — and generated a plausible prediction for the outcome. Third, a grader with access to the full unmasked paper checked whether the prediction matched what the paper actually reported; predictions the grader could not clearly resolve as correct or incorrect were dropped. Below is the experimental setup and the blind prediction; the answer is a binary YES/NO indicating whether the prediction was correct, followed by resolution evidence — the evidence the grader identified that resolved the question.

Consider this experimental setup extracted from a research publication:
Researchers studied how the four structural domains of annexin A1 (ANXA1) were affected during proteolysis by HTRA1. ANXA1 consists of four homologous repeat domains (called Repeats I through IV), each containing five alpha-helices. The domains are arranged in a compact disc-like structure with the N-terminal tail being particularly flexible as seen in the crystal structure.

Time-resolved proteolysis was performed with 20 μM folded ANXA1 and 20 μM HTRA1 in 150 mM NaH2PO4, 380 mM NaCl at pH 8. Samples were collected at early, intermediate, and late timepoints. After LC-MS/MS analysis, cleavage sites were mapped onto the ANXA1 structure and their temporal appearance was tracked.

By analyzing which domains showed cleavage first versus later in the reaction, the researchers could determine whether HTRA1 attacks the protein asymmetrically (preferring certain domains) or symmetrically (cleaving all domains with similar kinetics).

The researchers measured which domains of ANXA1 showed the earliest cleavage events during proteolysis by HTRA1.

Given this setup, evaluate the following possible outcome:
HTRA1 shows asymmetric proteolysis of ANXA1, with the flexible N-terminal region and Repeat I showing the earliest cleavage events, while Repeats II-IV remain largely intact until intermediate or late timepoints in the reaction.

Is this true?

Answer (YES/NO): NO